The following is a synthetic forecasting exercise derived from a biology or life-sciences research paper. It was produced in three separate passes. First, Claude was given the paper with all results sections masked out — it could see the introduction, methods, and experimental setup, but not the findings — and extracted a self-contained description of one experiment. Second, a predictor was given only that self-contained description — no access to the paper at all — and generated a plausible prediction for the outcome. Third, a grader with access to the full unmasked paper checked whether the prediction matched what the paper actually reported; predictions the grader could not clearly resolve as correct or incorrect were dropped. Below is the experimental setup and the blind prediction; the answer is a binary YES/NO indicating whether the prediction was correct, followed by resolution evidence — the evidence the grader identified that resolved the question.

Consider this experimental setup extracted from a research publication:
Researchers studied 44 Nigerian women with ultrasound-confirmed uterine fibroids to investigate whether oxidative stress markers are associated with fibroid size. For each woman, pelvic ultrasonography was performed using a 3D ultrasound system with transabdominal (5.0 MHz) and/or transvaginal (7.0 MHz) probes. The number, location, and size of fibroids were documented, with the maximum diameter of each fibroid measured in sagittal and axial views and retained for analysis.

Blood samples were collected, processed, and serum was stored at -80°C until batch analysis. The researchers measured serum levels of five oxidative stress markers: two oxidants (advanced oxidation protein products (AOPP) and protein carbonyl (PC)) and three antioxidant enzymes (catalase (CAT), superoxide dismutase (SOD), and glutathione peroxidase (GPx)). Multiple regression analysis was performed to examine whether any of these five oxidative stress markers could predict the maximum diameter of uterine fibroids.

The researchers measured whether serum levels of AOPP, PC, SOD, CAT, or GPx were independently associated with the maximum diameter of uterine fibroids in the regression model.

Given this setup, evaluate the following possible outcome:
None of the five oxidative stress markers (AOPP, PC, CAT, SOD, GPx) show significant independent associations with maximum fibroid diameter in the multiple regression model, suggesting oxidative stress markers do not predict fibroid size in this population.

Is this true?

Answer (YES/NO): NO